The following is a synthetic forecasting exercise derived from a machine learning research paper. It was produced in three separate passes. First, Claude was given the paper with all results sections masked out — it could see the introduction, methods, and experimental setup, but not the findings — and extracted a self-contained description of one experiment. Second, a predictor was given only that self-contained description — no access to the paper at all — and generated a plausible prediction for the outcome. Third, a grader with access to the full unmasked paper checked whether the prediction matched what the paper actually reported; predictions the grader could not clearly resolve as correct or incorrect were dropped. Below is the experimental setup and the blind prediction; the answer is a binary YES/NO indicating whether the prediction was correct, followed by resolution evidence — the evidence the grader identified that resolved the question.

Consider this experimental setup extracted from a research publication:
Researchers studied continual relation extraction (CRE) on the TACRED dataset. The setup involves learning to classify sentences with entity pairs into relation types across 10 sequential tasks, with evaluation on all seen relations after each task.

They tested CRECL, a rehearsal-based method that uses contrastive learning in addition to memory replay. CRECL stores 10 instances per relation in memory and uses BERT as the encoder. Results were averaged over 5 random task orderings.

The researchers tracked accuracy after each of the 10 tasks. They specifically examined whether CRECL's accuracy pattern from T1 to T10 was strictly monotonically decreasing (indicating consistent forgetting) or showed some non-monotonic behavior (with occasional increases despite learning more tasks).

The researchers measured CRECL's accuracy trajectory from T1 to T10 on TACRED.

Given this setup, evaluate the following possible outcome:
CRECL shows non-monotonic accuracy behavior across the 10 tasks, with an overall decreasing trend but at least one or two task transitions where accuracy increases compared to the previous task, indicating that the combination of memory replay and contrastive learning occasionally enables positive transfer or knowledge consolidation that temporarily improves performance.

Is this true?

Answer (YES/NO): YES